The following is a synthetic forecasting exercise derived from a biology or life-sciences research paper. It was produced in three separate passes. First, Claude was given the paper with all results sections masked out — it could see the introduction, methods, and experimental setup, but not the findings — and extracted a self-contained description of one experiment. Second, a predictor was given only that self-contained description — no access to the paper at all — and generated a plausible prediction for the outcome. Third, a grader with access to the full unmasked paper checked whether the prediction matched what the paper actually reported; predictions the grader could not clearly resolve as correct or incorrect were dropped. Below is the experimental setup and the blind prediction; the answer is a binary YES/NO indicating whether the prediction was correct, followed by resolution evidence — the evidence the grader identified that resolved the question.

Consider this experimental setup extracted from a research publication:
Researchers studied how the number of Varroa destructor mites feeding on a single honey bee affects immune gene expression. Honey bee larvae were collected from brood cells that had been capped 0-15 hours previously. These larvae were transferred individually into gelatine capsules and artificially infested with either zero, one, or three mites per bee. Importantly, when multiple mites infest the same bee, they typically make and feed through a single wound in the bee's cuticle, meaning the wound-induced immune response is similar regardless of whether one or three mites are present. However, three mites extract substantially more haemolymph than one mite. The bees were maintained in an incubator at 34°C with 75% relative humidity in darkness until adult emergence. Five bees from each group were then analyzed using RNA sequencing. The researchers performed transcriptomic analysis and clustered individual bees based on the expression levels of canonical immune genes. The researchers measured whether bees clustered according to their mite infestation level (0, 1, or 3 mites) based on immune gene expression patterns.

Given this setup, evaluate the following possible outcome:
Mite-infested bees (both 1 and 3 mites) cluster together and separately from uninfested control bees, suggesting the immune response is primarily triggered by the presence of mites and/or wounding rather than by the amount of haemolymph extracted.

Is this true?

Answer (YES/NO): YES